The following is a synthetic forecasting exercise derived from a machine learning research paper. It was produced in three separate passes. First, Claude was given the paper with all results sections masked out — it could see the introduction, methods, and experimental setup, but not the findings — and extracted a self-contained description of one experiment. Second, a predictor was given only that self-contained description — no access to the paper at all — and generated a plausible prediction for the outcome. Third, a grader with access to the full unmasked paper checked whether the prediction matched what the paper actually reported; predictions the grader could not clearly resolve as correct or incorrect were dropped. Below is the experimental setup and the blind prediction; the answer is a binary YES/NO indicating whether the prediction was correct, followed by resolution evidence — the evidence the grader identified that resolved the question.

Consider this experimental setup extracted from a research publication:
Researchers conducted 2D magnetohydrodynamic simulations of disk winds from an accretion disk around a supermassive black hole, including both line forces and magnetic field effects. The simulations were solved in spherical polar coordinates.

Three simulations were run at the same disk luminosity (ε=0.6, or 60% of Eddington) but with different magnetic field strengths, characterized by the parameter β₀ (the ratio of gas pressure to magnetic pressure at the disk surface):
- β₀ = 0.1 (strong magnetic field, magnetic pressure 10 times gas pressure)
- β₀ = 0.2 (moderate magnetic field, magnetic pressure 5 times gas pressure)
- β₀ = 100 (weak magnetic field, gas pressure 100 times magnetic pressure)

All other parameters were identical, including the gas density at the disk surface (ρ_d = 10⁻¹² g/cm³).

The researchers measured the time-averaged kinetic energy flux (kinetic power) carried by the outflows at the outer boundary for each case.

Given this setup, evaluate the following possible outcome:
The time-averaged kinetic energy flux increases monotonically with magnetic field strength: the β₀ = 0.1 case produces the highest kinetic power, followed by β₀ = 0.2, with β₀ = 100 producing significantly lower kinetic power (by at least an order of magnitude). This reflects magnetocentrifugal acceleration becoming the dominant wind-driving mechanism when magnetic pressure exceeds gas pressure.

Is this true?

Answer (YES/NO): NO